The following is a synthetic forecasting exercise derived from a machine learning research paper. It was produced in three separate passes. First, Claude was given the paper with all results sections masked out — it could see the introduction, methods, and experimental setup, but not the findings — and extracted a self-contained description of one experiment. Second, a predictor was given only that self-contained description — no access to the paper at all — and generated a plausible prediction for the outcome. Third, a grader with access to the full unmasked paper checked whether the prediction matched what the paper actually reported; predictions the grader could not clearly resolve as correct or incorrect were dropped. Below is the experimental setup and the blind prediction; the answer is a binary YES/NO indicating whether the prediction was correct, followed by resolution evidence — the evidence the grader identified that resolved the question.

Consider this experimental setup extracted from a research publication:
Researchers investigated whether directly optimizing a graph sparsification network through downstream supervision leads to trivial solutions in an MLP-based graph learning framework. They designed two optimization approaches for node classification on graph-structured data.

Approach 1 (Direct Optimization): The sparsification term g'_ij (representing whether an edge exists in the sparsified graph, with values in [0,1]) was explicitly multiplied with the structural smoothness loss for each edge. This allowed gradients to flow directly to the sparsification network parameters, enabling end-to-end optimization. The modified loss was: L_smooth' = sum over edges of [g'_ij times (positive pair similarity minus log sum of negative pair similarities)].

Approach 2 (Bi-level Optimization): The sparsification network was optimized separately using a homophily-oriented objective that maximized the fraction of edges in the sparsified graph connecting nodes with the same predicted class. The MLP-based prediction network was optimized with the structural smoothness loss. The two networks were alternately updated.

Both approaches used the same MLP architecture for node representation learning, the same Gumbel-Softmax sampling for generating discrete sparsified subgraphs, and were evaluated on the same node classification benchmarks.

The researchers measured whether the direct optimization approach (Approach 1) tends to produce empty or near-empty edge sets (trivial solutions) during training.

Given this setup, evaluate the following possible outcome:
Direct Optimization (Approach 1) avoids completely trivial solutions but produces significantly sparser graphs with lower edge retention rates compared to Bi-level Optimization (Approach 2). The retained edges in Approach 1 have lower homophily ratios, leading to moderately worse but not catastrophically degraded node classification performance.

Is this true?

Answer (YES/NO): NO